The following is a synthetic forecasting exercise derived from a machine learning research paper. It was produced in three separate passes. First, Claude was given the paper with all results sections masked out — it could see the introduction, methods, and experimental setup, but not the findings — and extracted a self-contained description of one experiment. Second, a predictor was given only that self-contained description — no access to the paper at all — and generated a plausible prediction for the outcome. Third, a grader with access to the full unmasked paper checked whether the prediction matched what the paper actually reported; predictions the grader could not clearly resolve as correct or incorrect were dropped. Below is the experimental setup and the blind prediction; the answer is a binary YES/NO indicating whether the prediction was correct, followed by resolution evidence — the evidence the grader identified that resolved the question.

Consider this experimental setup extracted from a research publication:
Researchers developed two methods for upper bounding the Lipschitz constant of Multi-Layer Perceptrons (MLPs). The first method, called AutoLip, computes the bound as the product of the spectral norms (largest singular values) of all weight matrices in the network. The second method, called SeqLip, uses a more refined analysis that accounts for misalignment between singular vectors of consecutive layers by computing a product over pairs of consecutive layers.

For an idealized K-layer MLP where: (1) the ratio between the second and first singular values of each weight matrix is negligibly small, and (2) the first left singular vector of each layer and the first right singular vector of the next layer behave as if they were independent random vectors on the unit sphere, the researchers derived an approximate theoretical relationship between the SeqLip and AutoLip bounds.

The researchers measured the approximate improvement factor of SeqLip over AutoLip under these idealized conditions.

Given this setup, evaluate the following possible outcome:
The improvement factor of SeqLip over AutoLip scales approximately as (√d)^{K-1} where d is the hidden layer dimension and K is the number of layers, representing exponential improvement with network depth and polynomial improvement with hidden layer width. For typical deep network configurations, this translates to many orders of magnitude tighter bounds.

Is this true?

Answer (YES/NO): NO